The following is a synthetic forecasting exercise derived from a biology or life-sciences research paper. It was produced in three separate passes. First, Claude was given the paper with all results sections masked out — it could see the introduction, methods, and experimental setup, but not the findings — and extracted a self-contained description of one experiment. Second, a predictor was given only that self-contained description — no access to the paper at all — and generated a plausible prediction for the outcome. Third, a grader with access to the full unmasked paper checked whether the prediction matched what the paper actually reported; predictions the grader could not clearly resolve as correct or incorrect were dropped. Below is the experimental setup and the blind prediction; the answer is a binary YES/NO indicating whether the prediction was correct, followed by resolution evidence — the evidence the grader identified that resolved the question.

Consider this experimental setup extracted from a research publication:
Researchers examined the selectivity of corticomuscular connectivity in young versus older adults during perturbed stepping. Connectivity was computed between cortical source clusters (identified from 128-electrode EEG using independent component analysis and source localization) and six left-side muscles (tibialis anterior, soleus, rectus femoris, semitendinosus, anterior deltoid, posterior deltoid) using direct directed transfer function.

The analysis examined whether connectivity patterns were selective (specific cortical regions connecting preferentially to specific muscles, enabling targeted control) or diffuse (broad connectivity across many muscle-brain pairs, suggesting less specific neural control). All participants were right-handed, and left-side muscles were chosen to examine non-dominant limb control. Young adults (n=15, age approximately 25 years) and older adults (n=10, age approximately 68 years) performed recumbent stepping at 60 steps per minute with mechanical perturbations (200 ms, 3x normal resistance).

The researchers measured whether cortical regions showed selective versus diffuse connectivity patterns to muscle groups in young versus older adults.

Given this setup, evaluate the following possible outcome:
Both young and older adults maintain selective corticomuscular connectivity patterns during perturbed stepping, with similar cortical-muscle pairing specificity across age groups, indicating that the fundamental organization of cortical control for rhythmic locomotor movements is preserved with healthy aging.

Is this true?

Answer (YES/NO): NO